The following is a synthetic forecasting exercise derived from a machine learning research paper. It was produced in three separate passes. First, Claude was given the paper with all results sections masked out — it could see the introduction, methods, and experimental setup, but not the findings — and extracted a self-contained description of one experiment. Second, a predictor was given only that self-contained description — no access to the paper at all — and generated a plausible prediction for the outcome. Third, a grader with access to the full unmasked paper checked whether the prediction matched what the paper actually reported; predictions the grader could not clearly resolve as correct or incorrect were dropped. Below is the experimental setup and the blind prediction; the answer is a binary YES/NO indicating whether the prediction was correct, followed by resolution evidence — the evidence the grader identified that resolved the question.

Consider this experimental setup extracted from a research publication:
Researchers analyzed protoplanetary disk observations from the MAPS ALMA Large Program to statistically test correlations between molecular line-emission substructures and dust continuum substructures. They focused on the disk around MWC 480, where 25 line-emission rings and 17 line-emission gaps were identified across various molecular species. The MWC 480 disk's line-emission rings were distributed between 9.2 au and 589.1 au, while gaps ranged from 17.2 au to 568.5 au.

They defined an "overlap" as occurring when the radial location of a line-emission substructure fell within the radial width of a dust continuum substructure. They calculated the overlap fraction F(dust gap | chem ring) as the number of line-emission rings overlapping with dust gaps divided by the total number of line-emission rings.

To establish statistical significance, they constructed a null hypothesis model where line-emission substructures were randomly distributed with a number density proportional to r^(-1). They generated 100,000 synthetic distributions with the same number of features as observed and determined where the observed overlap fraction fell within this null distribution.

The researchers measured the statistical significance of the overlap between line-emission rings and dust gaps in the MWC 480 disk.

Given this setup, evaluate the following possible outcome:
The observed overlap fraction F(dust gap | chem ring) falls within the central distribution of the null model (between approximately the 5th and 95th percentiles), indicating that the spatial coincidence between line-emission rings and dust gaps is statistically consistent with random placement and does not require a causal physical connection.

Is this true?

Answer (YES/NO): NO